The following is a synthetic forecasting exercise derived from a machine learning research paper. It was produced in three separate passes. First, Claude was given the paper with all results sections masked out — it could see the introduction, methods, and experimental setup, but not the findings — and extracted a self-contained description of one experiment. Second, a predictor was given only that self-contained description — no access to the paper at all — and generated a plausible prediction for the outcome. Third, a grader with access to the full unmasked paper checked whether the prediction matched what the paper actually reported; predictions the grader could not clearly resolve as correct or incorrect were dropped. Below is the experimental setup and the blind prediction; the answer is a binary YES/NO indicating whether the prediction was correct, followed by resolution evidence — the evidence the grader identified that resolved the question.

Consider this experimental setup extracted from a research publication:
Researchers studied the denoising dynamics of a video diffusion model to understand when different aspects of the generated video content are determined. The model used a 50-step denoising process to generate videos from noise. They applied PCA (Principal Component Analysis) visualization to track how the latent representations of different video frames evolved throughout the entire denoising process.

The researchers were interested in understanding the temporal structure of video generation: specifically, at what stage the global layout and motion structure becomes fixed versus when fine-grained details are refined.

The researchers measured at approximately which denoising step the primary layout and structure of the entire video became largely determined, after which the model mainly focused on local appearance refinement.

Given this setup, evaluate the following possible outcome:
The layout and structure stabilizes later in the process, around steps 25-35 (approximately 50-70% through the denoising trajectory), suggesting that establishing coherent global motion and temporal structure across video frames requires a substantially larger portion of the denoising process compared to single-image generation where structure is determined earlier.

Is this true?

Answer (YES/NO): NO